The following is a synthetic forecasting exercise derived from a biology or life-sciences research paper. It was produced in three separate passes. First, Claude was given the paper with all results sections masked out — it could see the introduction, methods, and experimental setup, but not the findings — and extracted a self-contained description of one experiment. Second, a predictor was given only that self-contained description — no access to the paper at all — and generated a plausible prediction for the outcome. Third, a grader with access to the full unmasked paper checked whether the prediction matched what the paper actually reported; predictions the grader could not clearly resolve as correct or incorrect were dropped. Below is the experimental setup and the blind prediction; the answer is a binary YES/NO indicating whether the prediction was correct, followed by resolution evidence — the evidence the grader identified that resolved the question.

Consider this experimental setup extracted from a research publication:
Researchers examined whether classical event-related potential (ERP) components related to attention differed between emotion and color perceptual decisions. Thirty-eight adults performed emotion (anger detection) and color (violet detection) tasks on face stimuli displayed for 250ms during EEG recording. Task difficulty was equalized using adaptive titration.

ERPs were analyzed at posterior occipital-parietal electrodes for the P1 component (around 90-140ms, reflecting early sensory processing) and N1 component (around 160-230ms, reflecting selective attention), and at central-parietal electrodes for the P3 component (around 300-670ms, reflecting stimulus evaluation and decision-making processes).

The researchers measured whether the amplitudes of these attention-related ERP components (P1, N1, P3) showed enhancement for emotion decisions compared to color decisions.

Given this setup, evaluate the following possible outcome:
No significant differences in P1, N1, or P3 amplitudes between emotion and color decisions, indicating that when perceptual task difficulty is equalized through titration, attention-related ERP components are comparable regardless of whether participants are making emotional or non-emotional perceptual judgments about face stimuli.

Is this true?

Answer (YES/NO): NO